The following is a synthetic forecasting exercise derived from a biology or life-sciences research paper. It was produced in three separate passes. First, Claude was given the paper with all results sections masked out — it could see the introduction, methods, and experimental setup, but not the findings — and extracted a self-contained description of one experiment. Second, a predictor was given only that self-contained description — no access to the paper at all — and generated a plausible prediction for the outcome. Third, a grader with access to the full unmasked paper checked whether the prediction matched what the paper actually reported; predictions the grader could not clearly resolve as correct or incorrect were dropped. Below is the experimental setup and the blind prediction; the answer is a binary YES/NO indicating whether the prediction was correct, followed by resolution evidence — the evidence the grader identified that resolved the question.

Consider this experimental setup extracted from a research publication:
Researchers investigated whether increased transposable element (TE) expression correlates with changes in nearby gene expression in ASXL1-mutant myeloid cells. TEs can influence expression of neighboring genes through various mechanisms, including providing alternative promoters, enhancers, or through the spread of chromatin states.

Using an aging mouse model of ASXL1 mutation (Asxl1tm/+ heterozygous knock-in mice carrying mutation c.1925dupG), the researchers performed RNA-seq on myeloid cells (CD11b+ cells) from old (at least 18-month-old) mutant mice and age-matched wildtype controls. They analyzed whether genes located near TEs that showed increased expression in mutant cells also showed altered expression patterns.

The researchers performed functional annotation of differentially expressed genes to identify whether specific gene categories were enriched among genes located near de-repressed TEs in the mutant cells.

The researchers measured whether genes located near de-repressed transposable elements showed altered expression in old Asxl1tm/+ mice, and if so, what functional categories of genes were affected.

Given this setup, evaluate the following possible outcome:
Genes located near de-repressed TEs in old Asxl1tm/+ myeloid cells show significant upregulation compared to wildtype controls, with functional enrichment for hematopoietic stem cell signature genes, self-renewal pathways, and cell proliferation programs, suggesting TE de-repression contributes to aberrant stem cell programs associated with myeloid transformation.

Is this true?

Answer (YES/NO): NO